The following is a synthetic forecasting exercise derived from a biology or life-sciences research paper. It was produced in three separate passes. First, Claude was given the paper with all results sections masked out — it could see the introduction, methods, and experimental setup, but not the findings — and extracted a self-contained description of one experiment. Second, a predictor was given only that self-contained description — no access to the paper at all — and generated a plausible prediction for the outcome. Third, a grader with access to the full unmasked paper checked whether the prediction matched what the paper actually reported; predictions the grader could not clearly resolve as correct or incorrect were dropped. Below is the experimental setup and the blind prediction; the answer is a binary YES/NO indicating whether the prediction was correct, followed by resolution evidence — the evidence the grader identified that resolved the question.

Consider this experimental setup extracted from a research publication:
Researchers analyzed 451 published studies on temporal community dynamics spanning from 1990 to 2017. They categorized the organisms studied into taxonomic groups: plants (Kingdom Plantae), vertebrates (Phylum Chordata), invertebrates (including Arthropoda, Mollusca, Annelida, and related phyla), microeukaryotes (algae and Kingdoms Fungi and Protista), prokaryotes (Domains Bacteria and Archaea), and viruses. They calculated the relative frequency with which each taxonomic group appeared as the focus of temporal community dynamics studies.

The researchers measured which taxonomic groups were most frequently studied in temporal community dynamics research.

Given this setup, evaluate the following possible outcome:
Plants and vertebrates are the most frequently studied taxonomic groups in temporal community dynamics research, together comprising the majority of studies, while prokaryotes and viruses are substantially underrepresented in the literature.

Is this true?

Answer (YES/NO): NO